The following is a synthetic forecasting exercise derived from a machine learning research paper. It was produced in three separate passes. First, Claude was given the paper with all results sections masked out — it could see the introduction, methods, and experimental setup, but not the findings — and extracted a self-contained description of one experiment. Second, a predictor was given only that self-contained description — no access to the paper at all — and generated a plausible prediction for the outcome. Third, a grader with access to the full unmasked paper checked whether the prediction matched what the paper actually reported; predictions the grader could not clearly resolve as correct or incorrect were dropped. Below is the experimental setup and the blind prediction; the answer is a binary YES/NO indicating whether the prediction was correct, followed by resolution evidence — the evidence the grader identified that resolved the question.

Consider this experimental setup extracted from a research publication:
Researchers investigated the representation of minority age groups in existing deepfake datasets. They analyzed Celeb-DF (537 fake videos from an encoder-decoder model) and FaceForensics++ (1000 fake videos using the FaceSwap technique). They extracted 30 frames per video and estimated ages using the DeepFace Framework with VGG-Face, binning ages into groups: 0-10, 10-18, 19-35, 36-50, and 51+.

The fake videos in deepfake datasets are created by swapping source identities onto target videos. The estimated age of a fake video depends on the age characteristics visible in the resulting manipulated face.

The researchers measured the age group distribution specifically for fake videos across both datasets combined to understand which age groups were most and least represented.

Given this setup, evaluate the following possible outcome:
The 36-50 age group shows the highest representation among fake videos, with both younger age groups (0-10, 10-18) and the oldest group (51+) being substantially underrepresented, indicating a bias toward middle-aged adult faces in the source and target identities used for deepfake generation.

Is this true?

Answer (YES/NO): NO